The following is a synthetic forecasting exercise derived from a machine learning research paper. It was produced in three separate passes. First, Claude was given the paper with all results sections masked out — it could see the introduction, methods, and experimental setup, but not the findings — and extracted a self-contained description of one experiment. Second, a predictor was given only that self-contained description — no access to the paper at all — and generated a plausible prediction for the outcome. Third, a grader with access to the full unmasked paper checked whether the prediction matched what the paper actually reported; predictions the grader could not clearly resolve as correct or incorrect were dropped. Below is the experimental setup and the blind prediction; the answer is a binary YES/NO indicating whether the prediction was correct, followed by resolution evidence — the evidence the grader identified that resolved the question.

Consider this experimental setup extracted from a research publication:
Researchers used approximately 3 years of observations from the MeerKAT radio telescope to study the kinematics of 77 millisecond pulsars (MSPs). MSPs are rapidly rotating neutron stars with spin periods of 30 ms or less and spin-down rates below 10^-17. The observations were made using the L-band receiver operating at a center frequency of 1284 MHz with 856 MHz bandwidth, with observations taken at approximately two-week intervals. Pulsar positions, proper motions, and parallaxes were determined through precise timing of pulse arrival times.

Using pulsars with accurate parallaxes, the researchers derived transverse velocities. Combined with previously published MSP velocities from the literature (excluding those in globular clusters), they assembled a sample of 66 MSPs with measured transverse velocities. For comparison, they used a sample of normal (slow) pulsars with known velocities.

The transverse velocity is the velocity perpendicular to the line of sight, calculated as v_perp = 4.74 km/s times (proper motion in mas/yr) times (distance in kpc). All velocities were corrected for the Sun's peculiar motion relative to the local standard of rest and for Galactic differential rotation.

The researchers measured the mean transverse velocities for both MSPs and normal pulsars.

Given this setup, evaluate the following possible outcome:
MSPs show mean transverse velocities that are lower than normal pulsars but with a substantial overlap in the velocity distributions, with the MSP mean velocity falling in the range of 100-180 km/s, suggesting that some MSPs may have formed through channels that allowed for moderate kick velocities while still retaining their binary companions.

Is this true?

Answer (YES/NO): NO